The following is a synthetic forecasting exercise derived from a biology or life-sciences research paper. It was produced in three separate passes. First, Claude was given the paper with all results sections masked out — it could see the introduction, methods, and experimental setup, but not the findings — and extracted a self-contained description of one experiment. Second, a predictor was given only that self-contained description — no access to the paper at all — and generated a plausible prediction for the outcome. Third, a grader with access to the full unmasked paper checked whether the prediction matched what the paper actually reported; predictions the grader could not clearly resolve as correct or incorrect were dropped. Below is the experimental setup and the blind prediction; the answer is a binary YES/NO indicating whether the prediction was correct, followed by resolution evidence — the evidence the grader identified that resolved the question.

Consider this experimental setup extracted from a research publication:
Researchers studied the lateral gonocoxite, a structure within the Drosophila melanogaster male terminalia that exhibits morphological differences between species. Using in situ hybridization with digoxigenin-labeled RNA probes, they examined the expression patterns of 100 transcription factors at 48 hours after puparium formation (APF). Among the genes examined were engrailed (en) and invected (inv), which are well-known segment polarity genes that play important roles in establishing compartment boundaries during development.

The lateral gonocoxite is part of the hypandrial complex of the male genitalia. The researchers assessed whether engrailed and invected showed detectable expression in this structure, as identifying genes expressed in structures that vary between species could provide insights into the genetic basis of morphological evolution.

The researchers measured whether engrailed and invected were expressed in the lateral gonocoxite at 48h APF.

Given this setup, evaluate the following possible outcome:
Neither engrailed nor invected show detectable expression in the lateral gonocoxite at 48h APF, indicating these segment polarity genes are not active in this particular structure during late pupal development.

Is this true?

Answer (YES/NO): NO